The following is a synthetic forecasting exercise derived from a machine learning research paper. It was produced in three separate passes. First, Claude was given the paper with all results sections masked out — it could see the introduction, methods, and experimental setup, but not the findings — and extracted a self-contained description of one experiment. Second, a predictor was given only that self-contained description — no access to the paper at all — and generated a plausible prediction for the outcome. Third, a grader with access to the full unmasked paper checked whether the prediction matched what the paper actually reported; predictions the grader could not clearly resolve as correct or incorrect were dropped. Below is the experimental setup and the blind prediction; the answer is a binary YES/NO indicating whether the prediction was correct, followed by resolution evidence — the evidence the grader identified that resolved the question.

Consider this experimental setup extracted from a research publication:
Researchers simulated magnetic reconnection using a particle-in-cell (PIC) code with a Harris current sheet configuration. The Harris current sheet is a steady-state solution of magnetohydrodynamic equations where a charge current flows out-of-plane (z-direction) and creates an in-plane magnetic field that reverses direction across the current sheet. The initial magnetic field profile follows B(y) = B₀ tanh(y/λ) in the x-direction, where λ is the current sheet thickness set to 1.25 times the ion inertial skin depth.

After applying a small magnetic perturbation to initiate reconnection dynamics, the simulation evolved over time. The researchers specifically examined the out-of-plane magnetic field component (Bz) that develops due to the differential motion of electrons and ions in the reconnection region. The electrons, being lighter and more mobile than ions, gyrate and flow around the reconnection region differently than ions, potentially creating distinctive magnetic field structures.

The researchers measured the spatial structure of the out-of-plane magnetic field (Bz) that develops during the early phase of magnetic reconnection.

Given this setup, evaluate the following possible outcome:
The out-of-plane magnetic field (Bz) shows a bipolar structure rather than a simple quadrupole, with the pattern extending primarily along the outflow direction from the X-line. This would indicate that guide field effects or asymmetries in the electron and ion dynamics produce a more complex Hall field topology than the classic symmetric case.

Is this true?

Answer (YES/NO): NO